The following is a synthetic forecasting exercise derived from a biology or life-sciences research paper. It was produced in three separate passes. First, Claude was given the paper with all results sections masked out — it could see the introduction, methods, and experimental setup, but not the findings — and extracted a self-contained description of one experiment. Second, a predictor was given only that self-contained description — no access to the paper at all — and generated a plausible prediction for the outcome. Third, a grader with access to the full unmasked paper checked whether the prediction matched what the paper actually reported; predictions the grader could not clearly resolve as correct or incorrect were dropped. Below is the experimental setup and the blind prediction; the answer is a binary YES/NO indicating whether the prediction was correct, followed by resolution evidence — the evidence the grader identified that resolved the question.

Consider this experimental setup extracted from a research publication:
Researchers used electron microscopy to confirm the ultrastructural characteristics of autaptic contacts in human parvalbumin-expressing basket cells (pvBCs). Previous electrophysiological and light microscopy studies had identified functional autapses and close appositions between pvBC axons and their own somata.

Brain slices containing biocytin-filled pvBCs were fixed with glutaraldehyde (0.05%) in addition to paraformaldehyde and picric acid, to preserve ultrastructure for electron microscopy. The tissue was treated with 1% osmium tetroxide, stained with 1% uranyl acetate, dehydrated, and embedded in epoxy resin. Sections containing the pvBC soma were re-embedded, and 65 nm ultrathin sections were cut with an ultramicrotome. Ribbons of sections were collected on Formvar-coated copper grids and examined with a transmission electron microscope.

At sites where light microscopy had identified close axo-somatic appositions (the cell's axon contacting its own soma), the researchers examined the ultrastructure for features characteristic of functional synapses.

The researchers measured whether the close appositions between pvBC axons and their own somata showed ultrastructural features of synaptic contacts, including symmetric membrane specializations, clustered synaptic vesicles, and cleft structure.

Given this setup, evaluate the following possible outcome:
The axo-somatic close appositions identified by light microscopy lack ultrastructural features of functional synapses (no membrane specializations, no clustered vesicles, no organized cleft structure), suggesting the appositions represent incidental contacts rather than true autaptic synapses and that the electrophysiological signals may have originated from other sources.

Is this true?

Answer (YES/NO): NO